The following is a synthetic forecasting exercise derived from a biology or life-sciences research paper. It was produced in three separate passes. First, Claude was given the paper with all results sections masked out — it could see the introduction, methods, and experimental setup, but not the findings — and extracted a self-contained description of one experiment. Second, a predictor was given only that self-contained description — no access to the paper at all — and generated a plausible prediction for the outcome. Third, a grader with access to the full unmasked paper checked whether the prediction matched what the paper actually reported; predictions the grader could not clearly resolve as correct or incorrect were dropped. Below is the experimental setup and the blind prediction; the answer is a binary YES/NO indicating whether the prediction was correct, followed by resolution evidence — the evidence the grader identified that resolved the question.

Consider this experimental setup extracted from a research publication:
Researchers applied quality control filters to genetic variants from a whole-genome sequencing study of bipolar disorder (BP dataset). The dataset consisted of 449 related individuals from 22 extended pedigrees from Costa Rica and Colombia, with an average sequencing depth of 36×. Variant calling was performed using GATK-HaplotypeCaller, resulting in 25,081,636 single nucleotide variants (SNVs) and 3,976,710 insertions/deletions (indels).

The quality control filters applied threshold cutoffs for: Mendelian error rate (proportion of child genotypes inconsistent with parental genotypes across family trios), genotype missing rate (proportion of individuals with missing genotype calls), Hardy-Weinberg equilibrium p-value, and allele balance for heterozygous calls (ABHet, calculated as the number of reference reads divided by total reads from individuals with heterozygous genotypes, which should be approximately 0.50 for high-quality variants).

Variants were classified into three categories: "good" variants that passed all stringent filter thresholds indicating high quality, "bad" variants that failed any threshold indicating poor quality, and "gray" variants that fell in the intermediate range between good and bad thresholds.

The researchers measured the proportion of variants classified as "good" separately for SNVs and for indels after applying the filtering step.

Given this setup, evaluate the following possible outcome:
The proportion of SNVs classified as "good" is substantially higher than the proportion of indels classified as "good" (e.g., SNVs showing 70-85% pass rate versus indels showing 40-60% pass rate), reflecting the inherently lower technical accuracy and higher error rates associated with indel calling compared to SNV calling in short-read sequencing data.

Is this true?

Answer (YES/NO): YES